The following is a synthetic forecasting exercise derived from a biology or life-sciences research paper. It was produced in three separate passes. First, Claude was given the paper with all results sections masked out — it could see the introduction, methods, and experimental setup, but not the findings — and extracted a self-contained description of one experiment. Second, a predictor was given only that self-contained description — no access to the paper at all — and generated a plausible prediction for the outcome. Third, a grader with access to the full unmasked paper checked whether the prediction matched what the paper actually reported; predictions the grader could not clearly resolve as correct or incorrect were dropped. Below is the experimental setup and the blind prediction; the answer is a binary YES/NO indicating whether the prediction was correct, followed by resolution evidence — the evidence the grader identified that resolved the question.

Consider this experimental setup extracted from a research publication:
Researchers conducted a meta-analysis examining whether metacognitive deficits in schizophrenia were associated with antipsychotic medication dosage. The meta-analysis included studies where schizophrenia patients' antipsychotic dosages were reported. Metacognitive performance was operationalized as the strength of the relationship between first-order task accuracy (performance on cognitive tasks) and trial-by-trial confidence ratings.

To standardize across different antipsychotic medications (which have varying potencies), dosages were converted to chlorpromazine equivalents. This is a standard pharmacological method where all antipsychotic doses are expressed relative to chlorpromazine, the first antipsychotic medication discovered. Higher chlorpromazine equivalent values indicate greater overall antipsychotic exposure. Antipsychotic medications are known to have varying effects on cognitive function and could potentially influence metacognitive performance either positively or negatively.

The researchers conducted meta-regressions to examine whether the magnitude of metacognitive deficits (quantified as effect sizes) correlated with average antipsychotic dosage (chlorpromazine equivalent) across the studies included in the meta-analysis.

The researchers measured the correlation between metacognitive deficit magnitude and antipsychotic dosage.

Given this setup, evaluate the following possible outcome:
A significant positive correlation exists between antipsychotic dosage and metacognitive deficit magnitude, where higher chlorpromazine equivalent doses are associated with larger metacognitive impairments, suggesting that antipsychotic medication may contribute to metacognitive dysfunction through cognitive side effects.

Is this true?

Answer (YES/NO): NO